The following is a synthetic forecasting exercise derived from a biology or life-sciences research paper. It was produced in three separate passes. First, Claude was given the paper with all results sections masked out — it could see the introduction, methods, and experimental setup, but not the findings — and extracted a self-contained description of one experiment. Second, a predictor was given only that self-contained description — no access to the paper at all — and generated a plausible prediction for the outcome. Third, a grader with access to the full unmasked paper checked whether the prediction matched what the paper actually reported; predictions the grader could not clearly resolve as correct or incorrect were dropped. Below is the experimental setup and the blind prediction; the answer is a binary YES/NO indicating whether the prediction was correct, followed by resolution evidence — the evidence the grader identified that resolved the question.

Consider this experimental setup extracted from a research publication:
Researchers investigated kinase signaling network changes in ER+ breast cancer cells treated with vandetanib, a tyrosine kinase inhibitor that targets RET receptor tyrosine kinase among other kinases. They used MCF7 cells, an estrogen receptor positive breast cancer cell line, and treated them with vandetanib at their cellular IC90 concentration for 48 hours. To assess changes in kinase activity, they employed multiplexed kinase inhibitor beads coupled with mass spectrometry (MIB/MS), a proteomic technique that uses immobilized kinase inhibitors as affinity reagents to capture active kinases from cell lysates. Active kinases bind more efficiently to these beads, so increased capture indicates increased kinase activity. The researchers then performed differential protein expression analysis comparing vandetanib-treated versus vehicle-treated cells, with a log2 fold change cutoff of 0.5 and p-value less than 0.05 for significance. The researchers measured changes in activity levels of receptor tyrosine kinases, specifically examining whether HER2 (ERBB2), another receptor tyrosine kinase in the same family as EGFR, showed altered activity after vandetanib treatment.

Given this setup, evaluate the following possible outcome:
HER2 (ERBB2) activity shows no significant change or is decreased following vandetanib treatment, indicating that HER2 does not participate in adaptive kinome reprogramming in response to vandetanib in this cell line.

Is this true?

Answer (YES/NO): NO